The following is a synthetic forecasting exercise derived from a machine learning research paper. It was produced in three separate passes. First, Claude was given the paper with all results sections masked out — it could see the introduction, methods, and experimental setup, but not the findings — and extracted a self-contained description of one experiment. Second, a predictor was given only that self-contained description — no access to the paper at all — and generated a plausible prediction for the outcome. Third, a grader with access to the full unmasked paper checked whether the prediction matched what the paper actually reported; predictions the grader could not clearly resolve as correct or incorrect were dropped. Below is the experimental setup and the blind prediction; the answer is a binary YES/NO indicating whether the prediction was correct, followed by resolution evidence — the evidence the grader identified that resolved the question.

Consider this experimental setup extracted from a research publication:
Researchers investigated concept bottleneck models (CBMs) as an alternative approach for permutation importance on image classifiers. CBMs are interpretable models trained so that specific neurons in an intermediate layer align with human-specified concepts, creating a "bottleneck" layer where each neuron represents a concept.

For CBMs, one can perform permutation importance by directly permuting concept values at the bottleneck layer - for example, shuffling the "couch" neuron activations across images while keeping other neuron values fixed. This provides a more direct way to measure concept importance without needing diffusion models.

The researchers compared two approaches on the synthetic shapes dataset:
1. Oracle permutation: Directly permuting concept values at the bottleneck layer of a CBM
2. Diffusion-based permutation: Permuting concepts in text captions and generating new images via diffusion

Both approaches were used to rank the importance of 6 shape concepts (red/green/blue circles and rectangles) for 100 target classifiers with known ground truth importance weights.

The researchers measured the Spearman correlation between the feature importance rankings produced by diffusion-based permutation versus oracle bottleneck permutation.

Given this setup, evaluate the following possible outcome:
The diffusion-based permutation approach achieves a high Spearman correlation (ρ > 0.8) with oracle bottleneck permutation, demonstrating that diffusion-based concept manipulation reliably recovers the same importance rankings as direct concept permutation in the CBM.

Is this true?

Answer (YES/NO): YES